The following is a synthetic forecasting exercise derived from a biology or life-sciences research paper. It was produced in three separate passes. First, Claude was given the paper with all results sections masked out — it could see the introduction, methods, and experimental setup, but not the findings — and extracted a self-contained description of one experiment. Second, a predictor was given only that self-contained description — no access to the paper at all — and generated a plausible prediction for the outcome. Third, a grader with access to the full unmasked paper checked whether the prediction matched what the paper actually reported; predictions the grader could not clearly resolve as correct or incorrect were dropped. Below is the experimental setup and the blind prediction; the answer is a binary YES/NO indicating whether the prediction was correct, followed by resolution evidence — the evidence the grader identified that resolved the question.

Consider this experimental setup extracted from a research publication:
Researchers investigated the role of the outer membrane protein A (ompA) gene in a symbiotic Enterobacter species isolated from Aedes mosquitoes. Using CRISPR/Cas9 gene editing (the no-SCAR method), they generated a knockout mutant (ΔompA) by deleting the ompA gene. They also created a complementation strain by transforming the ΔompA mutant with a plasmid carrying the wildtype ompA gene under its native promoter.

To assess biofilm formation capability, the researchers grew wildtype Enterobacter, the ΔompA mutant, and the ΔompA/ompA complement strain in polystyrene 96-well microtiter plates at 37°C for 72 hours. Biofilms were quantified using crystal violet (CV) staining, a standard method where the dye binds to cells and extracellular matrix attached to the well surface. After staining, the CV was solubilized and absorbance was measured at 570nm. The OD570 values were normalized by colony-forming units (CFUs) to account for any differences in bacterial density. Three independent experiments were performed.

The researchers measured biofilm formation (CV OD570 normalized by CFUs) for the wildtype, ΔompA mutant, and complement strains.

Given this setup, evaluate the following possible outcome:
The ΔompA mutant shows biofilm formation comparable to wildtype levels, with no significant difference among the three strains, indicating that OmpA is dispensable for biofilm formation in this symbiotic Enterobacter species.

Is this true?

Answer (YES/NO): NO